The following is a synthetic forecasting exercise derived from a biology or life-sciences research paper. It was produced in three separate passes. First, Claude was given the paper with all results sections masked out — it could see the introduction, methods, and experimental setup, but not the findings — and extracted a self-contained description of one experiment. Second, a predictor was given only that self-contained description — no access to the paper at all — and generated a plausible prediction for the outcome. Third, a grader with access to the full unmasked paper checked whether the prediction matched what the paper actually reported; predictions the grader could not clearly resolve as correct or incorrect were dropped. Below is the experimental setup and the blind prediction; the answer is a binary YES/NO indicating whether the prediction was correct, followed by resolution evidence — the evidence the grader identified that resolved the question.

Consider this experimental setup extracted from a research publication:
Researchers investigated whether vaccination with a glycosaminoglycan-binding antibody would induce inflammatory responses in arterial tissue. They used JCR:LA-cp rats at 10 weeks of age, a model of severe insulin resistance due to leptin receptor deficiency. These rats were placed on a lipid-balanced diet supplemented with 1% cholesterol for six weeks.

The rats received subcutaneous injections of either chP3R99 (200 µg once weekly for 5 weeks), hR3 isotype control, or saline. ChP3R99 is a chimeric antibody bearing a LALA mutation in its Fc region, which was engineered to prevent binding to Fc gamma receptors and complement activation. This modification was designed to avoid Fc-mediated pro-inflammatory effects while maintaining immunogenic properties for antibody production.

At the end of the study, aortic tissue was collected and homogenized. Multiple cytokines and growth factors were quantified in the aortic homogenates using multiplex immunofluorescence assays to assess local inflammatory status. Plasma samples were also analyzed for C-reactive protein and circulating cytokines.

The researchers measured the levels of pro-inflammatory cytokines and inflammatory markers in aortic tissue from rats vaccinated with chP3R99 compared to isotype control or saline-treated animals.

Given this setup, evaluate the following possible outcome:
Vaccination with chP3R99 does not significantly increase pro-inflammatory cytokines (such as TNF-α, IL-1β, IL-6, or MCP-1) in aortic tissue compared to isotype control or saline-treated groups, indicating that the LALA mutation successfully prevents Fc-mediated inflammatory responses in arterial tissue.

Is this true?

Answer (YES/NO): YES